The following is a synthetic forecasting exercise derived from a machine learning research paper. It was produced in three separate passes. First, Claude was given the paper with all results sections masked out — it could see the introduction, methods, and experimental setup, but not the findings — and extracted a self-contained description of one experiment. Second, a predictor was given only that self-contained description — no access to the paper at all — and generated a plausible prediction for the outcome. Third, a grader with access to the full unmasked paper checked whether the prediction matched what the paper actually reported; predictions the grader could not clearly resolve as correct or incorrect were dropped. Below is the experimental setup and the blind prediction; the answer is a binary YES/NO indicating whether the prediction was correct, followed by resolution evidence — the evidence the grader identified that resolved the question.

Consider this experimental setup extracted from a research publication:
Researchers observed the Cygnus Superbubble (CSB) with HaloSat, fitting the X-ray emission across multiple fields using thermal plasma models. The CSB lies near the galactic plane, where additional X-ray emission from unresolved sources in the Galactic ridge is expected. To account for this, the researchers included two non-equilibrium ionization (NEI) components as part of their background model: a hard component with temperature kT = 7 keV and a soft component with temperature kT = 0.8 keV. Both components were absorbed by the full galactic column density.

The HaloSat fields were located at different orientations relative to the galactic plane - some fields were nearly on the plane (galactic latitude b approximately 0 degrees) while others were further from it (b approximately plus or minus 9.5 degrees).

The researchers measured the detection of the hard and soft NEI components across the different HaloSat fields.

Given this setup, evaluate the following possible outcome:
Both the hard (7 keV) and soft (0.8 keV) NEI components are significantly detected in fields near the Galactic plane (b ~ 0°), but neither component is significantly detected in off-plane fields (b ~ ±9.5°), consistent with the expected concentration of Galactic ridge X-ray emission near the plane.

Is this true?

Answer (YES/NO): NO